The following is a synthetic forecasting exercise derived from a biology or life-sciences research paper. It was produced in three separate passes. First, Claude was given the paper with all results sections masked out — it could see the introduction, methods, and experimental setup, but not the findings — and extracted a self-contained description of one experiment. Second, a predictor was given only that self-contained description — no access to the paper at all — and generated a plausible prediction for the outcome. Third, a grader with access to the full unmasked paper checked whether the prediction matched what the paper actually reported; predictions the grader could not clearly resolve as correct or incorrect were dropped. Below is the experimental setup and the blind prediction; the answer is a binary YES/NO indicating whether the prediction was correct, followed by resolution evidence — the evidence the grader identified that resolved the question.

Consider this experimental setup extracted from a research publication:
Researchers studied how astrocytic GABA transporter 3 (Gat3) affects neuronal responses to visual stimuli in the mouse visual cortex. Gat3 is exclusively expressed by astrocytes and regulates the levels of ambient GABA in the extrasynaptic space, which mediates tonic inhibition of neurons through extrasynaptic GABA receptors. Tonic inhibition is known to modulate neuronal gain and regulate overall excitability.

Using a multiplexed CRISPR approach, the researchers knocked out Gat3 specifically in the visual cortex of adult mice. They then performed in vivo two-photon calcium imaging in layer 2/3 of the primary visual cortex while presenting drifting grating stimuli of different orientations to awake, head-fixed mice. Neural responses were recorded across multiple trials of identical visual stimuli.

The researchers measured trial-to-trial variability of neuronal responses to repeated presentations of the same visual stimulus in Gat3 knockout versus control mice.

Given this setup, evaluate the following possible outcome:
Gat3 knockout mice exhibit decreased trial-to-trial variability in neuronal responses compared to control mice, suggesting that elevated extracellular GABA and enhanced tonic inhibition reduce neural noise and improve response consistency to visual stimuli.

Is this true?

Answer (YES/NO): NO